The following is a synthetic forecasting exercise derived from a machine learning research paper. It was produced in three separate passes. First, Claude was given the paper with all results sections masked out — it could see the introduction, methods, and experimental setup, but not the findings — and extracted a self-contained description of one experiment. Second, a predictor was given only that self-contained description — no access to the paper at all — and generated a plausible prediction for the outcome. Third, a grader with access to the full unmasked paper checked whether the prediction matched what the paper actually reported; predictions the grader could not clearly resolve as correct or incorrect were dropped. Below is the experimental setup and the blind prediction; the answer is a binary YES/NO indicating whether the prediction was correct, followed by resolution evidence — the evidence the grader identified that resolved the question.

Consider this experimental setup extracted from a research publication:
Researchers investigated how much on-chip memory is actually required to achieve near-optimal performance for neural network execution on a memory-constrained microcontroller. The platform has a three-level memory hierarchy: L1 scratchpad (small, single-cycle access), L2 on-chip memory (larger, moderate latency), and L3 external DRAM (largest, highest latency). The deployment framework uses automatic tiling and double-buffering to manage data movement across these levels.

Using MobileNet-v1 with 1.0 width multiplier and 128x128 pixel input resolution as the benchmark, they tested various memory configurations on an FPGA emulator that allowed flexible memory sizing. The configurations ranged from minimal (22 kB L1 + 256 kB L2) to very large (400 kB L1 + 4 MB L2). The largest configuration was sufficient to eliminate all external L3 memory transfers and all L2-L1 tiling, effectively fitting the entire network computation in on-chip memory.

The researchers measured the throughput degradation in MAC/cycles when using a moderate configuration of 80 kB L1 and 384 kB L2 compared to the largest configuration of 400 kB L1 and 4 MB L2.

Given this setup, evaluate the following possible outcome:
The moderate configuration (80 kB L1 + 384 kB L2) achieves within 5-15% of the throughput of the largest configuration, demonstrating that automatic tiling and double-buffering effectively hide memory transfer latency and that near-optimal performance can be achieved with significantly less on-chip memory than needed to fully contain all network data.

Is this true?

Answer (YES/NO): YES